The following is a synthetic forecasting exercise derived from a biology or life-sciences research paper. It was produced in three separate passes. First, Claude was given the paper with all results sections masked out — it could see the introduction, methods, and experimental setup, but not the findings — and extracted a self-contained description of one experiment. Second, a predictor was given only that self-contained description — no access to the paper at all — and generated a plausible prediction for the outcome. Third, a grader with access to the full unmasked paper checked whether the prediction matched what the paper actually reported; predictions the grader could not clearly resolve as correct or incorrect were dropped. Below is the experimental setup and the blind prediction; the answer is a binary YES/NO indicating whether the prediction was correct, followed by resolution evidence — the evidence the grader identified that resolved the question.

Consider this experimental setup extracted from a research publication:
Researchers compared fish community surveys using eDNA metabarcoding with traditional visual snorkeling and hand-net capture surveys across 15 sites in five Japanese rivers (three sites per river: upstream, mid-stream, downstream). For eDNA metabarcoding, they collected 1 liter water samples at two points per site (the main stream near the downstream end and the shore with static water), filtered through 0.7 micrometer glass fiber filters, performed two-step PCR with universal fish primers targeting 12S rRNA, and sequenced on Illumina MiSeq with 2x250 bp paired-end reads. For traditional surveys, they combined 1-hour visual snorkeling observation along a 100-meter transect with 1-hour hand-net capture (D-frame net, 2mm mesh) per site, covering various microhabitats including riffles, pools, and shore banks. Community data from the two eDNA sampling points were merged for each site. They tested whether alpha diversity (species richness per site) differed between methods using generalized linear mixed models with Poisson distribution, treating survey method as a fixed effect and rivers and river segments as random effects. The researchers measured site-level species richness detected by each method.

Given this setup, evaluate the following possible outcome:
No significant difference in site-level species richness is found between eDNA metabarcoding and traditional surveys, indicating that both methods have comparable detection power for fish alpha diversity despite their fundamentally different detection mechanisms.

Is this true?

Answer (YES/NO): NO